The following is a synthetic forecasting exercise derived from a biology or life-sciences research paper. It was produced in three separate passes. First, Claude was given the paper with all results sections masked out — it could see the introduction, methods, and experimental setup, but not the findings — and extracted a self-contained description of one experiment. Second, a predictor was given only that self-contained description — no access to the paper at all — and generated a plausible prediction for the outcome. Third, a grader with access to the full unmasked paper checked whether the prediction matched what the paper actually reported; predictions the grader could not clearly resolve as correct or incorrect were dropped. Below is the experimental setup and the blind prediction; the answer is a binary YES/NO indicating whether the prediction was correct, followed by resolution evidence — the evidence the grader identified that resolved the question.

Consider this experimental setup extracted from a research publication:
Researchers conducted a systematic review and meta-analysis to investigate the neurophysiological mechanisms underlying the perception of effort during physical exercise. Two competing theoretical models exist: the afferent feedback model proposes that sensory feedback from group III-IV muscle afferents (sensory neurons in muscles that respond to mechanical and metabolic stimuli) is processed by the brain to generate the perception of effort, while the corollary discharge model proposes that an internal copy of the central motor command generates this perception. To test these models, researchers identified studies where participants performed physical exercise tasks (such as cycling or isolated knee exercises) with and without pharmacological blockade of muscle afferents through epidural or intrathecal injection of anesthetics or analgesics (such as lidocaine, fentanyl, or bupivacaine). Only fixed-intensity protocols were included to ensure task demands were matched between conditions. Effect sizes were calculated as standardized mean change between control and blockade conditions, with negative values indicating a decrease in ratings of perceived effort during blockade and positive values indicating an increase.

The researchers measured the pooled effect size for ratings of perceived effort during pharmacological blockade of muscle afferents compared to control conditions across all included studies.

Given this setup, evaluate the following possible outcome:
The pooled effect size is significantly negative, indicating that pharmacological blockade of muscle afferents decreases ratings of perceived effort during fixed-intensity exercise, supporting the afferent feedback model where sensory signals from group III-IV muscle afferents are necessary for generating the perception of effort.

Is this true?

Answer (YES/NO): NO